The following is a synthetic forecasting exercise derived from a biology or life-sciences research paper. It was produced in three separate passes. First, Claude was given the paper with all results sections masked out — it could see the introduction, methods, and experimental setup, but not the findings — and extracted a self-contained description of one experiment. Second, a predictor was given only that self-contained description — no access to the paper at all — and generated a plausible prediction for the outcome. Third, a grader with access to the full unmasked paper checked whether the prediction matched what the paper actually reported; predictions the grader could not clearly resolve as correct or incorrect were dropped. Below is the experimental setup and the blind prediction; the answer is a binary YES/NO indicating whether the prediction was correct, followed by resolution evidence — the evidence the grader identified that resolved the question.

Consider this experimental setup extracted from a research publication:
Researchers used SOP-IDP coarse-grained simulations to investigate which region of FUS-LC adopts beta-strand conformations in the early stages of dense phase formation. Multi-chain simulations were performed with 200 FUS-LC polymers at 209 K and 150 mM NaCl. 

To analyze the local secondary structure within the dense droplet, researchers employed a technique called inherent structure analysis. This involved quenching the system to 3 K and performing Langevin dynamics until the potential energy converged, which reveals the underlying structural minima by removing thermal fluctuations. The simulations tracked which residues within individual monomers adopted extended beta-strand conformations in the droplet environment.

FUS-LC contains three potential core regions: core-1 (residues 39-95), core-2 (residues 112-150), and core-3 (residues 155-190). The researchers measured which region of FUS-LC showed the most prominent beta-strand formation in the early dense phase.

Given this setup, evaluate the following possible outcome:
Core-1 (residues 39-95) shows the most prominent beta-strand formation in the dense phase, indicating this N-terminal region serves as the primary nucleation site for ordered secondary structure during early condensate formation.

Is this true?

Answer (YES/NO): NO